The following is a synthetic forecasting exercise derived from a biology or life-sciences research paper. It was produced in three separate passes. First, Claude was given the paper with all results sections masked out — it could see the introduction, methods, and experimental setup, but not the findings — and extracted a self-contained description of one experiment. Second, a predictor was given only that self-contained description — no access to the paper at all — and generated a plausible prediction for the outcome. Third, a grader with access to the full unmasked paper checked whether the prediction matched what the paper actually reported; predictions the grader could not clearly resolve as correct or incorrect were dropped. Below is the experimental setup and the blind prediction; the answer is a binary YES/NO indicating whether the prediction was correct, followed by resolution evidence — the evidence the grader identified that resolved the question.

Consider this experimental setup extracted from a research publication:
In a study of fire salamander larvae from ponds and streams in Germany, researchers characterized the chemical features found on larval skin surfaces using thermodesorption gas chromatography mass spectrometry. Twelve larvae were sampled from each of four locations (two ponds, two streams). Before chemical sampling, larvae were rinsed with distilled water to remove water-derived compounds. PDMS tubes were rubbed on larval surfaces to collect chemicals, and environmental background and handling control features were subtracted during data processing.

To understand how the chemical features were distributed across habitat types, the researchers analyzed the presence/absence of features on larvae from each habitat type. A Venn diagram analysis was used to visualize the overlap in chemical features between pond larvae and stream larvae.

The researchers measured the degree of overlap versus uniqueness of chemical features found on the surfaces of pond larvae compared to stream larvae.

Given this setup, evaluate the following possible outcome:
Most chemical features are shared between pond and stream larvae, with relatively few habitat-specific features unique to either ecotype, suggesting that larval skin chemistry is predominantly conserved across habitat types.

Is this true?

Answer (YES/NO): YES